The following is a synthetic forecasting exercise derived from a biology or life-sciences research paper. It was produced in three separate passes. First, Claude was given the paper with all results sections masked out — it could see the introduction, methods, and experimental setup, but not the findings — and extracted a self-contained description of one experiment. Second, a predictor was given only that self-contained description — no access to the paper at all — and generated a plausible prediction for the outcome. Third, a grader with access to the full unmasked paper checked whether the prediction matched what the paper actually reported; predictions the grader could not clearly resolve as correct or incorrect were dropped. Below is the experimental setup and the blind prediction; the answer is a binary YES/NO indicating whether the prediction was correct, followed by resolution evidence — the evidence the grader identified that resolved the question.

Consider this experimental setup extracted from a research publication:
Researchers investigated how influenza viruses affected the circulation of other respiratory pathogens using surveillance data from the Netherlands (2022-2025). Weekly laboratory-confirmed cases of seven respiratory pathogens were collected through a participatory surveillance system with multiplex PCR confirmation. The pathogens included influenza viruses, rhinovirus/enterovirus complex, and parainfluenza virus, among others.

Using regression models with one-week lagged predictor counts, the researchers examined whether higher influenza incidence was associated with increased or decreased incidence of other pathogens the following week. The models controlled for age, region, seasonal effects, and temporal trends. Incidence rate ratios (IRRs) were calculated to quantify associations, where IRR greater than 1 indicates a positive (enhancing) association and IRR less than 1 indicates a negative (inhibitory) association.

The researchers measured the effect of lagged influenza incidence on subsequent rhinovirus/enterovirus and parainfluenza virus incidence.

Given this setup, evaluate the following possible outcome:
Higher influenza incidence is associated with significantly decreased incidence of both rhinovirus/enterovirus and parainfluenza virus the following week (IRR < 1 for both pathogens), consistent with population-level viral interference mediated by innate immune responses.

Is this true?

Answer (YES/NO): NO